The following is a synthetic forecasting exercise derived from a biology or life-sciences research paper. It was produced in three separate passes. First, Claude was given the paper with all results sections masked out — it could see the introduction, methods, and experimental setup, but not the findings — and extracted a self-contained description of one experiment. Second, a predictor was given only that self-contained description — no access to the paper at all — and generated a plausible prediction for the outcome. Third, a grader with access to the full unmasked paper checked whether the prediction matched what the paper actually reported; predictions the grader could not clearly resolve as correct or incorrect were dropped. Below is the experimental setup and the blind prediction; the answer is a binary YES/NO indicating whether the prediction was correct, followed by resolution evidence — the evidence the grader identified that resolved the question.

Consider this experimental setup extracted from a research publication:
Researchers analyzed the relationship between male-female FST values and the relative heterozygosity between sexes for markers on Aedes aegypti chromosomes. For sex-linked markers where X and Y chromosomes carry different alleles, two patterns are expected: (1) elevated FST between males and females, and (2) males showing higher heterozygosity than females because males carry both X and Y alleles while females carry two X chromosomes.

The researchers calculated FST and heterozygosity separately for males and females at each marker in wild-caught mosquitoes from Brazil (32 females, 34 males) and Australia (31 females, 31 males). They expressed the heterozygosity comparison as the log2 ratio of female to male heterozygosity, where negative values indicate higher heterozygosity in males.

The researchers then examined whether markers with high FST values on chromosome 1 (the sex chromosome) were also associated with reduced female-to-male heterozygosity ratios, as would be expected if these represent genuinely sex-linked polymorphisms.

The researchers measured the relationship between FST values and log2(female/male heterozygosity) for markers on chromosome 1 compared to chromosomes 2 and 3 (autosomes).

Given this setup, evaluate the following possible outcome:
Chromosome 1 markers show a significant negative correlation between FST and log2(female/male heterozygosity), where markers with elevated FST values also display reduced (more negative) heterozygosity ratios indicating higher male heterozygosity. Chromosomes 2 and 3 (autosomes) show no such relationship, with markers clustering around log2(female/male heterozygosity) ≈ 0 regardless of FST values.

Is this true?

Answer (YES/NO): YES